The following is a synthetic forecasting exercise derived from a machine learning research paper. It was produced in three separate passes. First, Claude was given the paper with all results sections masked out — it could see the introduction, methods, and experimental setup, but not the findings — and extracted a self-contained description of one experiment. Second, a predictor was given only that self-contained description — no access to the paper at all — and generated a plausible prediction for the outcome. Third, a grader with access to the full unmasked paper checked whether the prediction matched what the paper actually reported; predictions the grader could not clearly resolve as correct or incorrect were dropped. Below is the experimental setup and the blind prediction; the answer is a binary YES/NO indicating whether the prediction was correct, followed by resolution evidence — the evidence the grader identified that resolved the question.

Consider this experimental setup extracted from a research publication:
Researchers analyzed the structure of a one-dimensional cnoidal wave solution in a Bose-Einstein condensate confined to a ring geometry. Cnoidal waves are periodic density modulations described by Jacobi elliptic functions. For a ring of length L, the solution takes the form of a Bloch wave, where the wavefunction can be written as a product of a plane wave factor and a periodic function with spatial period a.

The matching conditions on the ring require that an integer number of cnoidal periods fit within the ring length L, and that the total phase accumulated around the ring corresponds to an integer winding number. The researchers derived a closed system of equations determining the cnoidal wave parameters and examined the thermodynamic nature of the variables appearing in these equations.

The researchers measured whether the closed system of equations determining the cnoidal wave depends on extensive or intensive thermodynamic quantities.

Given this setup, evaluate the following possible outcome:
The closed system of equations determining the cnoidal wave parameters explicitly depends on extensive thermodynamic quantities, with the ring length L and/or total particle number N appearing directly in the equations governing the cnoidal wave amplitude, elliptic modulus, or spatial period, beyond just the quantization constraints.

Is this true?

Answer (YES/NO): NO